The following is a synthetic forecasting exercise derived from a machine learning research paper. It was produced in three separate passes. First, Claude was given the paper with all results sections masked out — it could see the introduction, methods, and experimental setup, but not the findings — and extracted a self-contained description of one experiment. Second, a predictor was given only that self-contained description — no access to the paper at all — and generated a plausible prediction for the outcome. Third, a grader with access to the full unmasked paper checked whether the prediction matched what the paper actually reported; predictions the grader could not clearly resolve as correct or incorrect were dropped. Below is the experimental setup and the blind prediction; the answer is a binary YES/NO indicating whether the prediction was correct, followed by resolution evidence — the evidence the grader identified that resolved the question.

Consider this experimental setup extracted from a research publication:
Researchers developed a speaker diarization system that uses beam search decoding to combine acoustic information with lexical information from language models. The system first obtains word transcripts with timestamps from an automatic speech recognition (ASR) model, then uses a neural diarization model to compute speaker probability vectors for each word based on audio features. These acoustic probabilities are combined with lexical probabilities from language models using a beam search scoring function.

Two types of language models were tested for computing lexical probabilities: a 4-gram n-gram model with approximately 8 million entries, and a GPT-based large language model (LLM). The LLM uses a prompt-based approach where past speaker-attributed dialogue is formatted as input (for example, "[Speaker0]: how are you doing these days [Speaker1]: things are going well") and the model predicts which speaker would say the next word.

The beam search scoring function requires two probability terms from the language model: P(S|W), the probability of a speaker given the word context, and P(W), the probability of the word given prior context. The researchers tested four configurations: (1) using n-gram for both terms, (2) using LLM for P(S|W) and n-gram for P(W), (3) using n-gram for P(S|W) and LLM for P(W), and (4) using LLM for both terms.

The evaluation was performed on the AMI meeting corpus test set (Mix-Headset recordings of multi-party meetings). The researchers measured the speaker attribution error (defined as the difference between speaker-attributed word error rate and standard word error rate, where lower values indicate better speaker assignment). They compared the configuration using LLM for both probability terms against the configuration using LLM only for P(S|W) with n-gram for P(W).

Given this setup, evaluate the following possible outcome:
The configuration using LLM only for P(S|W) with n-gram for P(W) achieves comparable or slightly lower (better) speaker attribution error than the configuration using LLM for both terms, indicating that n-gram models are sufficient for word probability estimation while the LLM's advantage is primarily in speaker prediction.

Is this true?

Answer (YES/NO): YES